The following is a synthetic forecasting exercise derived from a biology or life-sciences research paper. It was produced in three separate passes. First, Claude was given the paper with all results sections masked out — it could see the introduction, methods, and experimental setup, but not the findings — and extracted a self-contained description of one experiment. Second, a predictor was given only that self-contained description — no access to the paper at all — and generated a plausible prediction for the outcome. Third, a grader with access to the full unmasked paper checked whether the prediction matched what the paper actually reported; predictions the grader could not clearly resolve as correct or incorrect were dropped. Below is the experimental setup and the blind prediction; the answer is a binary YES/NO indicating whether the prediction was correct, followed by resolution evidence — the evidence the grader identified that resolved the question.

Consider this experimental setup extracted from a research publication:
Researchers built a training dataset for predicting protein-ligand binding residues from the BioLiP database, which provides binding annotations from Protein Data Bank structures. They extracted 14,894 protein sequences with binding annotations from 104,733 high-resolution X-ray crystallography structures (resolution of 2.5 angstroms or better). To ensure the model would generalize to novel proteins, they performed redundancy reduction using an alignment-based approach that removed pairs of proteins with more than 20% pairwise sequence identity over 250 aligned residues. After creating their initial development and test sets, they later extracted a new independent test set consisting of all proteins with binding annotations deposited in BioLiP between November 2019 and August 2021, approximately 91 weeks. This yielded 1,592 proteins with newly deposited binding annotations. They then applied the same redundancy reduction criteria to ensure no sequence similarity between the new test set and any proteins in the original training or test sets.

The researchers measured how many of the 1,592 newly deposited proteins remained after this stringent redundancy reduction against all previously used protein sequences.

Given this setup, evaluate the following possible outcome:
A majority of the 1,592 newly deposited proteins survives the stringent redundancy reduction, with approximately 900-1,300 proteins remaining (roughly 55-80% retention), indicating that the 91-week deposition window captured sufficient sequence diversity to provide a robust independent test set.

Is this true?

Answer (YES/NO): NO